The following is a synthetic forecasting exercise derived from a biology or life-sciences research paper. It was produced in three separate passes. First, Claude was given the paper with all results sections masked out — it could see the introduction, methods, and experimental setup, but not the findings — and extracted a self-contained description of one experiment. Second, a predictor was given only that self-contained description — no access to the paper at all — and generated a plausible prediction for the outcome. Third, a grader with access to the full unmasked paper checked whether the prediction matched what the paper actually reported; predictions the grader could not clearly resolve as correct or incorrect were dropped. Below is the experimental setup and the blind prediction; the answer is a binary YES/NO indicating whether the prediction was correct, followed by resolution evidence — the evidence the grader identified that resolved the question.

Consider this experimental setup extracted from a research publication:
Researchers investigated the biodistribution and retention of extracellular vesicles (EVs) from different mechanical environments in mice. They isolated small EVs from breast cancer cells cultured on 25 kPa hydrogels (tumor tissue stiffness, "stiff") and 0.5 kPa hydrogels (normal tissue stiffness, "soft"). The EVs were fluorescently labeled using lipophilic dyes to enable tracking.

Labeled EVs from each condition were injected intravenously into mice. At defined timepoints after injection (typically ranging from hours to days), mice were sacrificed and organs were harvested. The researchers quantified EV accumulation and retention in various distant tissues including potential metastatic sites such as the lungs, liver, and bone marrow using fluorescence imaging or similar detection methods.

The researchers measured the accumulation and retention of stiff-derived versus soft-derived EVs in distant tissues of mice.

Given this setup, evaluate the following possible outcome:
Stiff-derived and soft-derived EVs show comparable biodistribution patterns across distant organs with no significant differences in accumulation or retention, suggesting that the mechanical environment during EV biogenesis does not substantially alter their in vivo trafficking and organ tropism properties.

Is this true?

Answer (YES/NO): NO